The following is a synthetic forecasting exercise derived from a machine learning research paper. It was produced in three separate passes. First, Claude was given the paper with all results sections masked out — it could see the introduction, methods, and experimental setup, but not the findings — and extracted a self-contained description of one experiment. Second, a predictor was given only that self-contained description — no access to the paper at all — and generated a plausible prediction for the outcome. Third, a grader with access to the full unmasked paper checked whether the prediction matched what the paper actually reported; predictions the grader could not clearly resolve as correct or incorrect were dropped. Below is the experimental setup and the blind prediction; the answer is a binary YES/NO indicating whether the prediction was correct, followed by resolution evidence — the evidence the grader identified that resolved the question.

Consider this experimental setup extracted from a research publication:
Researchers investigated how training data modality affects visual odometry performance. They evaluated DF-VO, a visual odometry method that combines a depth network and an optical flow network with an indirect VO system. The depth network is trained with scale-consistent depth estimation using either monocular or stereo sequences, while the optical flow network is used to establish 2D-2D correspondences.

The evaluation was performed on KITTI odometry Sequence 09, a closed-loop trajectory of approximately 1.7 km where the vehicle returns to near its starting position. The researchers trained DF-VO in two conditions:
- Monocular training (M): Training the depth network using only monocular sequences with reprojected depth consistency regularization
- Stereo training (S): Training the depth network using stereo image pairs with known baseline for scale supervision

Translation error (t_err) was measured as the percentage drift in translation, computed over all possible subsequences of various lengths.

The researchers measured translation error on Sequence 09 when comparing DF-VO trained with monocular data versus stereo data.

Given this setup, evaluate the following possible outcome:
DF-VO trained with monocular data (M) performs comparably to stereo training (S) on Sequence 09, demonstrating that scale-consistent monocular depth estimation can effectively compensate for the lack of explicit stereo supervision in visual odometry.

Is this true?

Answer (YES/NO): YES